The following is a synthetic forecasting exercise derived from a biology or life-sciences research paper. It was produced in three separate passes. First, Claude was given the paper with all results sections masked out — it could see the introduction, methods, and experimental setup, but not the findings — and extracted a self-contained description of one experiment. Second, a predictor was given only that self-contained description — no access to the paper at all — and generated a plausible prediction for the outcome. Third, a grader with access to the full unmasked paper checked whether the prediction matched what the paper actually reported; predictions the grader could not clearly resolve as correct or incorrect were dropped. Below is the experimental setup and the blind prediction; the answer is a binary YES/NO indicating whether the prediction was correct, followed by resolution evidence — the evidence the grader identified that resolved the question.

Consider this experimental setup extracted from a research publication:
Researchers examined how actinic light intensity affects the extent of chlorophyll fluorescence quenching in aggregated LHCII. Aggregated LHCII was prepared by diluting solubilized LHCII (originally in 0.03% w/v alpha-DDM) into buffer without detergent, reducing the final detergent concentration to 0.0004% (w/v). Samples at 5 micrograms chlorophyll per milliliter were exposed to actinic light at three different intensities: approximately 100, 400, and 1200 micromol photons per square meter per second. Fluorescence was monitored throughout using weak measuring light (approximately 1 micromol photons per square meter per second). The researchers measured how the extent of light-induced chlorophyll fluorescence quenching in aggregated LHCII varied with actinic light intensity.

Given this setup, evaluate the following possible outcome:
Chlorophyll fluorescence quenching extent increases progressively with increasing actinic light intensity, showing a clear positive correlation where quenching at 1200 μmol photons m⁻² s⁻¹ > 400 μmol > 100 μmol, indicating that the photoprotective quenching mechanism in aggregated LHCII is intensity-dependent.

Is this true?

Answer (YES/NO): YES